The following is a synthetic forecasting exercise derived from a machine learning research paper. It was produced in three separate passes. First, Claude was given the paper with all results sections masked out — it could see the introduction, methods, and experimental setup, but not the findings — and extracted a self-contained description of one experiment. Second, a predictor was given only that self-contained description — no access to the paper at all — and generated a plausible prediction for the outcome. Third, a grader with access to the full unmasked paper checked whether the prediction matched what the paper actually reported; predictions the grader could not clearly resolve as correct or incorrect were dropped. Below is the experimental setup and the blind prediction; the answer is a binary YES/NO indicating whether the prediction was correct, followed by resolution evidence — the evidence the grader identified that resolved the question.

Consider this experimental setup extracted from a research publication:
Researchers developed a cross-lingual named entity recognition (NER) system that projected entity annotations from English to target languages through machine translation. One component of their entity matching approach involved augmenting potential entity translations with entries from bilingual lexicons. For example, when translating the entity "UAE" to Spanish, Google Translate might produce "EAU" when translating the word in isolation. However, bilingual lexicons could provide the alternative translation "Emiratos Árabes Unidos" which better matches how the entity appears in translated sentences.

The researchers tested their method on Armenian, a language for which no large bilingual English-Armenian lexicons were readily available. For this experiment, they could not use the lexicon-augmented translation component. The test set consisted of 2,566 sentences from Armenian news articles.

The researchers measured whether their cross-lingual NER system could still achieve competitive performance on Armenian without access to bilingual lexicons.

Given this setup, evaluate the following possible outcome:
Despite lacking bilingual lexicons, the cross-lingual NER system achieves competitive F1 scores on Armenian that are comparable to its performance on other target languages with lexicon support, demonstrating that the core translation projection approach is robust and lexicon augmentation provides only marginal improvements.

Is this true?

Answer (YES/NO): NO